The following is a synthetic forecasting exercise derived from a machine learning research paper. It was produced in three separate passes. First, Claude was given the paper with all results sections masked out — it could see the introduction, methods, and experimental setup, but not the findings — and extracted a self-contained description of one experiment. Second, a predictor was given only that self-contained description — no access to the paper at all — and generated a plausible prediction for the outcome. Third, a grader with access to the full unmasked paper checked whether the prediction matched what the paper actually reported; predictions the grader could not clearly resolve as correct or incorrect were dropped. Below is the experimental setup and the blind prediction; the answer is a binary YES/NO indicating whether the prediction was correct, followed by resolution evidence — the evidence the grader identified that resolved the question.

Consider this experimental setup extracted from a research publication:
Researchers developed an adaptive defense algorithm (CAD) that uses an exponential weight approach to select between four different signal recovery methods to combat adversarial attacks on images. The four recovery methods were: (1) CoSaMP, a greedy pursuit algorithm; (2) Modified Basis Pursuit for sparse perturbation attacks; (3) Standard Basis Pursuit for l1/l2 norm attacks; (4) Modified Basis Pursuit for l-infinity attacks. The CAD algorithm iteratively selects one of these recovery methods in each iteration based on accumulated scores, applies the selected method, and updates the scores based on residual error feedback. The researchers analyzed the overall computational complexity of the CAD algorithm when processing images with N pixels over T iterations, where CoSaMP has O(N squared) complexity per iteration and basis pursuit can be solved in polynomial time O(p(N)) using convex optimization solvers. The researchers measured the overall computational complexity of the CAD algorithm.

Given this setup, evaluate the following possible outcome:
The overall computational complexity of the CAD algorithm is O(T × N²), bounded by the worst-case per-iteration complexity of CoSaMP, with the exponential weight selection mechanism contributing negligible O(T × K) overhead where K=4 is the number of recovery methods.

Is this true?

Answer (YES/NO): NO